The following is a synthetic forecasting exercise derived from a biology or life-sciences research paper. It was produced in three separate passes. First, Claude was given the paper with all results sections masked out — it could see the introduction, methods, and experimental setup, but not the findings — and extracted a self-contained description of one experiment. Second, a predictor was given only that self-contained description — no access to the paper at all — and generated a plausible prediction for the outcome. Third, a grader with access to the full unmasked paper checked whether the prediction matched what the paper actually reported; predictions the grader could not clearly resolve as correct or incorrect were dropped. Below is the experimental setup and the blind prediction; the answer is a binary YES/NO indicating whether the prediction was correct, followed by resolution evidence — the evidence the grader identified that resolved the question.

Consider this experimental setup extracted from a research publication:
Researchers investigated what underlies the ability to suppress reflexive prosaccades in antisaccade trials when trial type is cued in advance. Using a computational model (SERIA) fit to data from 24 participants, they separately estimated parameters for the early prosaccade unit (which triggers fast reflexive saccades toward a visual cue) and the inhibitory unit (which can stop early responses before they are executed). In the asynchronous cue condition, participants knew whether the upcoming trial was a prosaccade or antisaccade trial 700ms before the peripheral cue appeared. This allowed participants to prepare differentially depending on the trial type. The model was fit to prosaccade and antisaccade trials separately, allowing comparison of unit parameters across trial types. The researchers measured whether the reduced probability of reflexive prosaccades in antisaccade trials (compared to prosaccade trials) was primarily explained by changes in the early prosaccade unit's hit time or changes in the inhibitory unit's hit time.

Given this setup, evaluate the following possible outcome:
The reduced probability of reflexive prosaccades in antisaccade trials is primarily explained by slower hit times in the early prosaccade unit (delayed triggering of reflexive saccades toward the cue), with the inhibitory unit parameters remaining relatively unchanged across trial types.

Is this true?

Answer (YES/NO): NO